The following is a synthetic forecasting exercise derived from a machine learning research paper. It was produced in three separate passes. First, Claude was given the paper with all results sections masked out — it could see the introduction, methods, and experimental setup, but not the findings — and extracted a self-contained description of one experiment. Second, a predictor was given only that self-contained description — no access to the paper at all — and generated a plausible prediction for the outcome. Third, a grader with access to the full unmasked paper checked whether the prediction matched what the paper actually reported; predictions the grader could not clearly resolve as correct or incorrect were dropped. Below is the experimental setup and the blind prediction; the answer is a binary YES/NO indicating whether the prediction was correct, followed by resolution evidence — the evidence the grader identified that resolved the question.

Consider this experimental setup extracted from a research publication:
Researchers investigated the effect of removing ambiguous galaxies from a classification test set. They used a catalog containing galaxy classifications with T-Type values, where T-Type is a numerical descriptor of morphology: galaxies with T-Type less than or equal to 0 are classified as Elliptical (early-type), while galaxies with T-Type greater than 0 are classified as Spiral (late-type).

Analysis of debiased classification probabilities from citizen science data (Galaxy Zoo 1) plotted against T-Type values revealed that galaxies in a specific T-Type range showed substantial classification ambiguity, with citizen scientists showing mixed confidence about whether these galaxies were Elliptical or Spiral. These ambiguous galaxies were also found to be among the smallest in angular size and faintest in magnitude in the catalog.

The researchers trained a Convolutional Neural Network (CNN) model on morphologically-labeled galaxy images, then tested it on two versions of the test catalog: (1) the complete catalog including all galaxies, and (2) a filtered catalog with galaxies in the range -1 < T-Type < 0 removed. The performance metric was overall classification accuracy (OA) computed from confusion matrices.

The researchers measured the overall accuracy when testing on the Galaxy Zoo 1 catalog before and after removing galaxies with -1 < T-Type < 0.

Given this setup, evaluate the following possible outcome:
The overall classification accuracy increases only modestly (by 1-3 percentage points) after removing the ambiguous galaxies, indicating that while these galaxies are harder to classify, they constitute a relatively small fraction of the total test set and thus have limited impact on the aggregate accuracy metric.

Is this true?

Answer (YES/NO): NO